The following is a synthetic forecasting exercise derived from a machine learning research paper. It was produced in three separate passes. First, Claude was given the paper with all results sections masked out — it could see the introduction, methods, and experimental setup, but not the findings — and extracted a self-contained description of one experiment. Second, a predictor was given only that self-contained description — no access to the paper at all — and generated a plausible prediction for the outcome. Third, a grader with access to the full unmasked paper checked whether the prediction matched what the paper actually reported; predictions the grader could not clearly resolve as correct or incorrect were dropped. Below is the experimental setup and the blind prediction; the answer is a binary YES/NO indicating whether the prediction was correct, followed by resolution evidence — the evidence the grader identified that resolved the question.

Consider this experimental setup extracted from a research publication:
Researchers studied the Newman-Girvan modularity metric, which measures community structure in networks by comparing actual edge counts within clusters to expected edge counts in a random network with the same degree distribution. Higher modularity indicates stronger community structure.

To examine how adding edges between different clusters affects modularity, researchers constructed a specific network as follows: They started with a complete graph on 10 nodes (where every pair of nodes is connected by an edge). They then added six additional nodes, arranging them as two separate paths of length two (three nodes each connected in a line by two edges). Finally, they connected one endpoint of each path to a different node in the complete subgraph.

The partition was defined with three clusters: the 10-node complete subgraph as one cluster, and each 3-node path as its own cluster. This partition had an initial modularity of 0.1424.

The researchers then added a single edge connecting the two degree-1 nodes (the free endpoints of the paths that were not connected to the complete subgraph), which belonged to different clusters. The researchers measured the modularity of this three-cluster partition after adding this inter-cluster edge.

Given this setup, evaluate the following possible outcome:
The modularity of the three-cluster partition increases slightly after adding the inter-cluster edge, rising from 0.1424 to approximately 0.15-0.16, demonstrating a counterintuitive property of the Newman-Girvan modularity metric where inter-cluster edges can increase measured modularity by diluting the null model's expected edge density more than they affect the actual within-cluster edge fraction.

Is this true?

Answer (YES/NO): YES